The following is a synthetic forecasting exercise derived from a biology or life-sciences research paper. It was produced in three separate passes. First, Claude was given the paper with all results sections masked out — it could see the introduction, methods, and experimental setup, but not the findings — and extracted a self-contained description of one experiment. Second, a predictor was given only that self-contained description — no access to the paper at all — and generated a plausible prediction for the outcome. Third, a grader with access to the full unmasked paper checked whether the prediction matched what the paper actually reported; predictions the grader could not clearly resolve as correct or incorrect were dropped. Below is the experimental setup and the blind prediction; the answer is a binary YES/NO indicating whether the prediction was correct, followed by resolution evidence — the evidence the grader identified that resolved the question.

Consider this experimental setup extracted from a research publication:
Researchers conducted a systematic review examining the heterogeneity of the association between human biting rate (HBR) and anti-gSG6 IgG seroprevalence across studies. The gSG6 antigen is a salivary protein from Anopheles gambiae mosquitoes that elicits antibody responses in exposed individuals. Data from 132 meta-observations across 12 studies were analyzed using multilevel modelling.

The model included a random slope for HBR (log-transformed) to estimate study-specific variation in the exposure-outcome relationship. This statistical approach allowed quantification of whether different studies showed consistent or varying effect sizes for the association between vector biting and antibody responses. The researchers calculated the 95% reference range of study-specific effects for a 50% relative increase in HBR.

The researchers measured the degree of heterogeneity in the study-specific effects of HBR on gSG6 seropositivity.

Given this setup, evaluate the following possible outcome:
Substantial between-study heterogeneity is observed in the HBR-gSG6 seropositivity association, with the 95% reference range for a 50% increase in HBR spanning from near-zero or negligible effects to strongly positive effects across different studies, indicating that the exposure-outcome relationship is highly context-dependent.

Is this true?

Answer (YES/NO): YES